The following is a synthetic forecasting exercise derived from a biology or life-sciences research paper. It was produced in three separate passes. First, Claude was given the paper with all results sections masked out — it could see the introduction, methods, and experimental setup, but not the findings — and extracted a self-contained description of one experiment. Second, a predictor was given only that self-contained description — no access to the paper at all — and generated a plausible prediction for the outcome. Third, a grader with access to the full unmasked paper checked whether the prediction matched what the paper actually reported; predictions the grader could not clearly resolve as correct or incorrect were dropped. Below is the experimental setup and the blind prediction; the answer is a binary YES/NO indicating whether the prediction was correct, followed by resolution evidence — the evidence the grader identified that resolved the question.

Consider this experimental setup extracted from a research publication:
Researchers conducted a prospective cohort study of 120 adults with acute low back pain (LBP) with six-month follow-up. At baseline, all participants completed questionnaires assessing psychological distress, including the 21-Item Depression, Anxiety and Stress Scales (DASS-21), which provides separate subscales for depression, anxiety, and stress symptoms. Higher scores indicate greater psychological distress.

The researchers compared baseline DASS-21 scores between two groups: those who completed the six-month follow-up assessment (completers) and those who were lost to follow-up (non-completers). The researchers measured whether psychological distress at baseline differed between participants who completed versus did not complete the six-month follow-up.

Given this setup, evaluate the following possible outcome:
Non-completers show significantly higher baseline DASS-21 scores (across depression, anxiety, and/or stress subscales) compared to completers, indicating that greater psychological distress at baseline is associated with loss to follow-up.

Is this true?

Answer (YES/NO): NO